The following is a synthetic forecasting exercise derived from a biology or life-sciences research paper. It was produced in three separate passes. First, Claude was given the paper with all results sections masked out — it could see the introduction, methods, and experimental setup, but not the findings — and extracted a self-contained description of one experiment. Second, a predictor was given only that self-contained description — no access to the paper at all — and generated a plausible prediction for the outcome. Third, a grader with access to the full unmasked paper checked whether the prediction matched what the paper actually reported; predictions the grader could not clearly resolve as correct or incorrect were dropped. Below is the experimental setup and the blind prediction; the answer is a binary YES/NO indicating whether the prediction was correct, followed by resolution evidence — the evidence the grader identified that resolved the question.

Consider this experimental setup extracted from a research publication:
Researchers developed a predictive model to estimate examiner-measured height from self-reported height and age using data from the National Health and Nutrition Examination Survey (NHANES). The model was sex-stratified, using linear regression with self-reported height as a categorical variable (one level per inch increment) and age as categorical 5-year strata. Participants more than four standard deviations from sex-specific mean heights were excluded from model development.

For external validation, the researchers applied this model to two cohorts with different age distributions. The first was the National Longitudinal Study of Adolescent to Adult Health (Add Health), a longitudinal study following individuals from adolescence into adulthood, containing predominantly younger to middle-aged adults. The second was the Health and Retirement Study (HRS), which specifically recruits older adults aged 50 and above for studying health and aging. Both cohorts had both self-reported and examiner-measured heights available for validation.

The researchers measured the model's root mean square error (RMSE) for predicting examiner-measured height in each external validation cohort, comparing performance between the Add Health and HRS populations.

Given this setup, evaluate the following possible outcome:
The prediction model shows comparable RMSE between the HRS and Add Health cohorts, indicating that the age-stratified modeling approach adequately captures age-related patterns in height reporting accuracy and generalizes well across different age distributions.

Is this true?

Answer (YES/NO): NO